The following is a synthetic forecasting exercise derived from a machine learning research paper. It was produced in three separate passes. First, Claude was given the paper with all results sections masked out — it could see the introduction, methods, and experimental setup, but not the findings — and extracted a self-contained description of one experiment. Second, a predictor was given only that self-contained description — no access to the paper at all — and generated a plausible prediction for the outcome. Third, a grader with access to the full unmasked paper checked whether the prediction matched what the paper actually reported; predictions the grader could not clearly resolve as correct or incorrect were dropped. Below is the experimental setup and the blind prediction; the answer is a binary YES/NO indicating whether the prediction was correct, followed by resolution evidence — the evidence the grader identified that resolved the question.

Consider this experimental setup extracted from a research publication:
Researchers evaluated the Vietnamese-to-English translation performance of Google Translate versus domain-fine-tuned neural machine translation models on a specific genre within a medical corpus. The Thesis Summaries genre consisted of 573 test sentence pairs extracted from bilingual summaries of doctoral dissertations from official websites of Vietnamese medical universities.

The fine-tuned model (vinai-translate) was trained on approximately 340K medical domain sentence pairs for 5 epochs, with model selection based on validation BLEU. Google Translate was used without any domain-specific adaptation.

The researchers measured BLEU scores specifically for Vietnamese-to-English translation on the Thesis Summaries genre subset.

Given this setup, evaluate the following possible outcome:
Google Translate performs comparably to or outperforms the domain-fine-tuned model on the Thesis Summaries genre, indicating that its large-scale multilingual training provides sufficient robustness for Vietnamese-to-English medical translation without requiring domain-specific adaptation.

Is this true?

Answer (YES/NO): YES